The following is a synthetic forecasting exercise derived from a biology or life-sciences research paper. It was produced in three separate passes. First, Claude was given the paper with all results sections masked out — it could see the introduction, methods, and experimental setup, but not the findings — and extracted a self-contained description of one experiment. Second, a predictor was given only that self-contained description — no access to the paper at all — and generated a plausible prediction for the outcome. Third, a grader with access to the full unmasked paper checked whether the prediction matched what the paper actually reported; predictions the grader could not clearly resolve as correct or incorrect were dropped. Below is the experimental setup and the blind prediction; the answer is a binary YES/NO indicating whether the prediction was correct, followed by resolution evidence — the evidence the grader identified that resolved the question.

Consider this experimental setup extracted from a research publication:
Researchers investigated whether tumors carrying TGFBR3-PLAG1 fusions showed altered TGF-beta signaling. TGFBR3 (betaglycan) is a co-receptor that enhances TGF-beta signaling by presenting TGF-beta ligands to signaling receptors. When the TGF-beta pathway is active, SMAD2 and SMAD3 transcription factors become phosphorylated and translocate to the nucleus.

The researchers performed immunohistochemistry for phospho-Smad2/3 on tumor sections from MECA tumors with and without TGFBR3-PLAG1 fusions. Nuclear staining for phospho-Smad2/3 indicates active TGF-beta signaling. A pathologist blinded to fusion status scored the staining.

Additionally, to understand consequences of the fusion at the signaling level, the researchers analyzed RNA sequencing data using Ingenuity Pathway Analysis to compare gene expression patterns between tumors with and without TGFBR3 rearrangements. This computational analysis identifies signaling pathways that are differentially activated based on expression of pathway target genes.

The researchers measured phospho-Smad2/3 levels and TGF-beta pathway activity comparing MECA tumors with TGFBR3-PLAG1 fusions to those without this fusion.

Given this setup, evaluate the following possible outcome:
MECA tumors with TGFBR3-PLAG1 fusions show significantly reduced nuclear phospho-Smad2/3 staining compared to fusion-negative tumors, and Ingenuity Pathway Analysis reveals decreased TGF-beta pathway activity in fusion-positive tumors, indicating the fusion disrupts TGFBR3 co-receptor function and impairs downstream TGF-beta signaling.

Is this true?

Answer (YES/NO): NO